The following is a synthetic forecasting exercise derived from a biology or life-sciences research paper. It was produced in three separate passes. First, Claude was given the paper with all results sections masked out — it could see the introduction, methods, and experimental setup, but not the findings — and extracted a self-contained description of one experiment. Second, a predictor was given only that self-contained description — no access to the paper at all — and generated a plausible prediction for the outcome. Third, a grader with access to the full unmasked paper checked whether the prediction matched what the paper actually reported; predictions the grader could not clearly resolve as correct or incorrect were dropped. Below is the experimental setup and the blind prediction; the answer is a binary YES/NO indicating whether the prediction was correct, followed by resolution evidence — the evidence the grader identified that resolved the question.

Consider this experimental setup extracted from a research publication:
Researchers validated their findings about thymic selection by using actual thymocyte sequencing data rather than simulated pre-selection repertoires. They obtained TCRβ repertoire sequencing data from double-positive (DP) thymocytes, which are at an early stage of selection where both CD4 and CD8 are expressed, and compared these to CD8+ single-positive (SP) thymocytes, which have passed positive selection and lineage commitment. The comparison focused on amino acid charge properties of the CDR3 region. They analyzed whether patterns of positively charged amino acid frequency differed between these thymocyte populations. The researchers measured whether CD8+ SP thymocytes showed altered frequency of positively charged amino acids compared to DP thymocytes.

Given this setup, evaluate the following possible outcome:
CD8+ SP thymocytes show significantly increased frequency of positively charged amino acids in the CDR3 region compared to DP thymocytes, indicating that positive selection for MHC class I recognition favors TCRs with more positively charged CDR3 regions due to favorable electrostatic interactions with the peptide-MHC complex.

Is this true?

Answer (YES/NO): NO